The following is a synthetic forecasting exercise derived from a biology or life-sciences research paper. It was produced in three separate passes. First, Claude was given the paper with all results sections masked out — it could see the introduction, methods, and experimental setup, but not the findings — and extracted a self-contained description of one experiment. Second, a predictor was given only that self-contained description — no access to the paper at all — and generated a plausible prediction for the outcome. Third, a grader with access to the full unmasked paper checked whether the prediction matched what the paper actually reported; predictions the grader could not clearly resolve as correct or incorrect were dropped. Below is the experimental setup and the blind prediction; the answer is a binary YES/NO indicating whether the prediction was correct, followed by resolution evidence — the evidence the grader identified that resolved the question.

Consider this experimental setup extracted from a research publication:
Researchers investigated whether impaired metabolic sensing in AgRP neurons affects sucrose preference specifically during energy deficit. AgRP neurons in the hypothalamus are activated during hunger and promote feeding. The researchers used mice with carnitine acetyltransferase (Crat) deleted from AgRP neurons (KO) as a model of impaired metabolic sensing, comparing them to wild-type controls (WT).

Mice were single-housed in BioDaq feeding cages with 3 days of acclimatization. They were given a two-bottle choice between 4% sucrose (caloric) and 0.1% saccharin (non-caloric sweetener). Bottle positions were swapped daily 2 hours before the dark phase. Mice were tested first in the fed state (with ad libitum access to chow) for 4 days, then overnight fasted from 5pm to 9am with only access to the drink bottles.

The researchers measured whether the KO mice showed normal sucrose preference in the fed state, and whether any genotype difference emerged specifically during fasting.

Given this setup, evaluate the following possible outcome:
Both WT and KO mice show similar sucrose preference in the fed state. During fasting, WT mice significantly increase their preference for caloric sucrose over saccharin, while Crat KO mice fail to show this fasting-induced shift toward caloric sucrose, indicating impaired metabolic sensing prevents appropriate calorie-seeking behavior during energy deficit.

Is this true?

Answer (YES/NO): YES